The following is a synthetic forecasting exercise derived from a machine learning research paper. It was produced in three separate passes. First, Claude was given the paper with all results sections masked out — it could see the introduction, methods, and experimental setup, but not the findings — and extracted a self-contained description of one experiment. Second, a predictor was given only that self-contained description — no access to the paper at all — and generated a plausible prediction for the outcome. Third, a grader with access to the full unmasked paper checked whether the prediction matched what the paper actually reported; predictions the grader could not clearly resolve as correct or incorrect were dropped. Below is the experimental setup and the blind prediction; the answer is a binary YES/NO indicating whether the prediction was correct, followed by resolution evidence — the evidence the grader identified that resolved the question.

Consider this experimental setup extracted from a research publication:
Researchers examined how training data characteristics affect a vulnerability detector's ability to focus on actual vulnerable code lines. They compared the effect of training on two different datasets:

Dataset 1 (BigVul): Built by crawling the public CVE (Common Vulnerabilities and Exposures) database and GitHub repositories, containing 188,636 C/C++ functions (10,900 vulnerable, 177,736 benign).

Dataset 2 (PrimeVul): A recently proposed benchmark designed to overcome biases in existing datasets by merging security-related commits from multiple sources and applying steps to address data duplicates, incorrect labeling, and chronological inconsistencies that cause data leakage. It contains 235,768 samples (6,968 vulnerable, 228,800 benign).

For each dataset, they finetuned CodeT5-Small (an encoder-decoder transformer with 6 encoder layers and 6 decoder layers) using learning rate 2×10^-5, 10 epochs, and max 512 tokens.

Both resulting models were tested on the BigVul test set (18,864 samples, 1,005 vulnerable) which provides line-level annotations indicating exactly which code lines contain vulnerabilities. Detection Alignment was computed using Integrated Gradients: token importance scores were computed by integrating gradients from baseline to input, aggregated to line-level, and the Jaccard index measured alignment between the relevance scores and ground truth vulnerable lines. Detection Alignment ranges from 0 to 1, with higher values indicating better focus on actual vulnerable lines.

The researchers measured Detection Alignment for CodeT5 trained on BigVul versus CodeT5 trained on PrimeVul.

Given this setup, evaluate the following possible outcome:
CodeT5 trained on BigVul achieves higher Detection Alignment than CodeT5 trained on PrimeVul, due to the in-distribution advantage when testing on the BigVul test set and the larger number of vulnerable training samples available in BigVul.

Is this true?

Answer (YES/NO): YES